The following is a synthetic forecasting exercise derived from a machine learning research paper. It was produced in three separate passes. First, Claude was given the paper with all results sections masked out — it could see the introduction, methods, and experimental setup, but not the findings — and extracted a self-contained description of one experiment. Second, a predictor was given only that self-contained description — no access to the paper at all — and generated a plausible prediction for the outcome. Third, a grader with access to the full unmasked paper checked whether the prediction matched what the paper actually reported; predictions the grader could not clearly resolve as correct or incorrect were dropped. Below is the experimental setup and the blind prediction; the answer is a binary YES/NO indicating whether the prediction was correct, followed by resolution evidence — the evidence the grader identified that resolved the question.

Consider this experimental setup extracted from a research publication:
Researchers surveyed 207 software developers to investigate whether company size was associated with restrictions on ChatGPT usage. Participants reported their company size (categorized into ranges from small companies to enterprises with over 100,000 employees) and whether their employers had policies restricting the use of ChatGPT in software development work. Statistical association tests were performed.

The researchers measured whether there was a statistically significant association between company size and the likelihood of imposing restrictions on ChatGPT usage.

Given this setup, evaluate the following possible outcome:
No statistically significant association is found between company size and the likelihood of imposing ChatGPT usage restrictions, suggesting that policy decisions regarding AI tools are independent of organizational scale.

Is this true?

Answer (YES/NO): NO